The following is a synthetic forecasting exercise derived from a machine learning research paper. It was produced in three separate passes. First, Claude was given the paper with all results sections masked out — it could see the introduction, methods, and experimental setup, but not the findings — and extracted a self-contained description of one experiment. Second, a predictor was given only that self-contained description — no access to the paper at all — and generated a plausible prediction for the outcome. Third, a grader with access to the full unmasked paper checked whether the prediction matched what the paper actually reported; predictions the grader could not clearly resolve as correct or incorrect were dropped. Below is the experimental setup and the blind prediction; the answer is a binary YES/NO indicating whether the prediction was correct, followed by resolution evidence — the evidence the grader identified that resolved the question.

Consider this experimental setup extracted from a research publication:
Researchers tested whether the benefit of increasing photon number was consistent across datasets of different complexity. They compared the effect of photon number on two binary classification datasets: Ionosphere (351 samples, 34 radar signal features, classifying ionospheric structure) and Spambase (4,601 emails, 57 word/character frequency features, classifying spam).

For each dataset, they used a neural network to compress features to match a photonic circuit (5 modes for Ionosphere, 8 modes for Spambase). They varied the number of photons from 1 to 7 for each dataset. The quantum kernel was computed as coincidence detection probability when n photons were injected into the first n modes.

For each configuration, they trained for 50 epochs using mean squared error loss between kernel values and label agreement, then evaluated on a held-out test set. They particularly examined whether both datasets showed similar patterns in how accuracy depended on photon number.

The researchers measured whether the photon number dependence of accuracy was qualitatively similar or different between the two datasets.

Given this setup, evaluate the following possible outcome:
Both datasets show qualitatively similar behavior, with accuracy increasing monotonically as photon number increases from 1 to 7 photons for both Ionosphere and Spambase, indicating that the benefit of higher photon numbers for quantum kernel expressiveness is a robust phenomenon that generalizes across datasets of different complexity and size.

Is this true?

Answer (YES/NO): YES